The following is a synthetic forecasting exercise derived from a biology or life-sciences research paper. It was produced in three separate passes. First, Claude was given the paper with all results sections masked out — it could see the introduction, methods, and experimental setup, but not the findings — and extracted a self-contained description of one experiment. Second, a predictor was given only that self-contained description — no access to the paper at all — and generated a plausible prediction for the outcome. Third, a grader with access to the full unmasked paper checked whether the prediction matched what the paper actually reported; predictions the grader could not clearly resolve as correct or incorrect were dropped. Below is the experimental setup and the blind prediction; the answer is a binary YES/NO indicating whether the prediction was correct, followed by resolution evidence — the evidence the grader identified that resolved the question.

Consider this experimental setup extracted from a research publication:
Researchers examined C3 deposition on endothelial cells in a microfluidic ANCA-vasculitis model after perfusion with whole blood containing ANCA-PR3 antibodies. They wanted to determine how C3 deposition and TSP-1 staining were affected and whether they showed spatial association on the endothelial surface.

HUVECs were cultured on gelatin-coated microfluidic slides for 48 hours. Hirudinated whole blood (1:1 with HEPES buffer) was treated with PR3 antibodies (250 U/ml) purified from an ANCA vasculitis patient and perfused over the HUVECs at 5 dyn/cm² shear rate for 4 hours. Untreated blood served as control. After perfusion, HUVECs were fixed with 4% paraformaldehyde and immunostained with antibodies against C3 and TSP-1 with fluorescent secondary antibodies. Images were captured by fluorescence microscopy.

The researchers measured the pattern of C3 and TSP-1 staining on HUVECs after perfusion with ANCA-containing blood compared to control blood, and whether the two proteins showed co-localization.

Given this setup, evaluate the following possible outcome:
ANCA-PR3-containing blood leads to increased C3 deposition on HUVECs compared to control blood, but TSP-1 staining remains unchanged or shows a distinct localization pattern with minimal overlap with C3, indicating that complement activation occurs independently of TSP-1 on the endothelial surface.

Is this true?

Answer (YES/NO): NO